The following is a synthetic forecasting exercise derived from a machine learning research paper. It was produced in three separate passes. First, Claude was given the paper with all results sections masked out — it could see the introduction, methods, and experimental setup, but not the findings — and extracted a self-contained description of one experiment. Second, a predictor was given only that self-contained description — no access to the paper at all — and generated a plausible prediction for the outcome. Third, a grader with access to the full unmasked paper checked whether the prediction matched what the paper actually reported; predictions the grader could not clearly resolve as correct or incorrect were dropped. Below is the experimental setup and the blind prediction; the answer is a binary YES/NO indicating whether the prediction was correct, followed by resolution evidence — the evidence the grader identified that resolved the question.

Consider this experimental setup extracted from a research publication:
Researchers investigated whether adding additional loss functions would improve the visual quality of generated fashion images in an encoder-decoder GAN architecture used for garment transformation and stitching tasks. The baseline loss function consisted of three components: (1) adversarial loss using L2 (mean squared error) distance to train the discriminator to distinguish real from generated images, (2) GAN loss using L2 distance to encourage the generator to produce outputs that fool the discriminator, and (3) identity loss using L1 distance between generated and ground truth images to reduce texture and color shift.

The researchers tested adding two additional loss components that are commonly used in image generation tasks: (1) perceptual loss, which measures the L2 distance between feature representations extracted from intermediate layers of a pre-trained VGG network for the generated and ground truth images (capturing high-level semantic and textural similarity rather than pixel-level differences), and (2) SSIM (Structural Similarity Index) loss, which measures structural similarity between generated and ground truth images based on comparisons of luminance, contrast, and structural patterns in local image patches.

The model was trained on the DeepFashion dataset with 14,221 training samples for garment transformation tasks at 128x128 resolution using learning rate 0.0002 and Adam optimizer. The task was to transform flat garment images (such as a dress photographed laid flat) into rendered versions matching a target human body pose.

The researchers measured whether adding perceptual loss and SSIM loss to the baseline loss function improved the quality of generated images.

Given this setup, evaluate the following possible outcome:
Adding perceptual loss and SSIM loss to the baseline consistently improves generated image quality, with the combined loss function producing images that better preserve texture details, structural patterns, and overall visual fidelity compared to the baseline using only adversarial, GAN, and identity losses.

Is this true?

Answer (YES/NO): NO